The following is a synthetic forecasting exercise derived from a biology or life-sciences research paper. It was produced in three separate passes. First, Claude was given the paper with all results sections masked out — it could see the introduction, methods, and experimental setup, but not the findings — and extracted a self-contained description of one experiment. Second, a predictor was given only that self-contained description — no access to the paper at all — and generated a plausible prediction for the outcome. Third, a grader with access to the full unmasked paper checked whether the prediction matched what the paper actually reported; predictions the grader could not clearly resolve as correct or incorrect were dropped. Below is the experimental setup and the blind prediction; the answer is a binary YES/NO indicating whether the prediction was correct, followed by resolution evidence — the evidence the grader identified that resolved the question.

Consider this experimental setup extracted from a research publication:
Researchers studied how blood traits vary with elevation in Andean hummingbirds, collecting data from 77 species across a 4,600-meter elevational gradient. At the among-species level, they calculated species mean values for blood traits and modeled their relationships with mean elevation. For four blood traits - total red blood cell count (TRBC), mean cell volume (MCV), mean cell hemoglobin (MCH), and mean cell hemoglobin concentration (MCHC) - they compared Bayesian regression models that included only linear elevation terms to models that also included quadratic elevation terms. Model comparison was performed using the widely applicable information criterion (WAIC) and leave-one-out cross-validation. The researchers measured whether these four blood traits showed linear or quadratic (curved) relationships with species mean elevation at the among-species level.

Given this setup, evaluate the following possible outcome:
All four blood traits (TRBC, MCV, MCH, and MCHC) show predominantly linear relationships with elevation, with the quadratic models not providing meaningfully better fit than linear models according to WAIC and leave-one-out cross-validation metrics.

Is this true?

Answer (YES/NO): NO